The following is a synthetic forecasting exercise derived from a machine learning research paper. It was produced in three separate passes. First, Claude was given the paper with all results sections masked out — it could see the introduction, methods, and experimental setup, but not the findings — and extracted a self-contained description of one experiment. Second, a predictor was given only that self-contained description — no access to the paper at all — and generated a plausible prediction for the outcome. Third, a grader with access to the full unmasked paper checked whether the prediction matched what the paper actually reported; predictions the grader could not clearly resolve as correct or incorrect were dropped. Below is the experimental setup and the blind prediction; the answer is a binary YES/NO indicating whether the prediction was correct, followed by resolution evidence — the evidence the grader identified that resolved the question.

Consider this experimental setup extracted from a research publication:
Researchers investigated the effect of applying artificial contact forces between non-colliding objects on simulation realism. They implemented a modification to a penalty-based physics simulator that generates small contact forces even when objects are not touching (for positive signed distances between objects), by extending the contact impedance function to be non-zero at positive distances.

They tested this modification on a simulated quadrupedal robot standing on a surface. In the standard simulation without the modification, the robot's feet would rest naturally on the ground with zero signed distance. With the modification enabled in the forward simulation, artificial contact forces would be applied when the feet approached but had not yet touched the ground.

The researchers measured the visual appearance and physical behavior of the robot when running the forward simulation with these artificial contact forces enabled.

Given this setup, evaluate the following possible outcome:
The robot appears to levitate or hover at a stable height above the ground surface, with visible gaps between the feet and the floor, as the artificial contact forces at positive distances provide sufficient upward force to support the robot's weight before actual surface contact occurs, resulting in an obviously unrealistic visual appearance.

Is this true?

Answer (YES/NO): YES